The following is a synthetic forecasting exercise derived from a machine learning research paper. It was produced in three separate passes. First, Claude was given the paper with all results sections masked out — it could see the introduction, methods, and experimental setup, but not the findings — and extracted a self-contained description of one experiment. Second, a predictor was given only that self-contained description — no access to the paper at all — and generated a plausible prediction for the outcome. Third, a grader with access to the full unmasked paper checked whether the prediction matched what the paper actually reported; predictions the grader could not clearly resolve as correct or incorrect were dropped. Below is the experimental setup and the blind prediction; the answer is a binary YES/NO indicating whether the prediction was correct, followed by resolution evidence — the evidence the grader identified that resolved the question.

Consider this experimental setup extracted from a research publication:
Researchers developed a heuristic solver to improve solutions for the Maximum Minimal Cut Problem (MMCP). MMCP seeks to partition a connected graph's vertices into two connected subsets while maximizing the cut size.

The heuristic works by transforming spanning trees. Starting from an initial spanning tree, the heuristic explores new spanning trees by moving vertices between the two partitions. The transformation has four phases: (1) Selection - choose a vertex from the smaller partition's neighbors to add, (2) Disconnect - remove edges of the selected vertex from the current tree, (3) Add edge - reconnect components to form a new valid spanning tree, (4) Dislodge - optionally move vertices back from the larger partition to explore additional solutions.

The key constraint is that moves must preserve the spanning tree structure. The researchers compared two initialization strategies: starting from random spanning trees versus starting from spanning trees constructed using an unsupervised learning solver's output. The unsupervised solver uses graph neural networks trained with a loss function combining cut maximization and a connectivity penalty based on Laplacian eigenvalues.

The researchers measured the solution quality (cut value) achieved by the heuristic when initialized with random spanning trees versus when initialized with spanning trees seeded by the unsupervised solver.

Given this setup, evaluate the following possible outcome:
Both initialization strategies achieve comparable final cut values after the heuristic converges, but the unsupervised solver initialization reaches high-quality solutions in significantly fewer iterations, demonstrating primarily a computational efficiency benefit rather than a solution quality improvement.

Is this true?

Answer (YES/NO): YES